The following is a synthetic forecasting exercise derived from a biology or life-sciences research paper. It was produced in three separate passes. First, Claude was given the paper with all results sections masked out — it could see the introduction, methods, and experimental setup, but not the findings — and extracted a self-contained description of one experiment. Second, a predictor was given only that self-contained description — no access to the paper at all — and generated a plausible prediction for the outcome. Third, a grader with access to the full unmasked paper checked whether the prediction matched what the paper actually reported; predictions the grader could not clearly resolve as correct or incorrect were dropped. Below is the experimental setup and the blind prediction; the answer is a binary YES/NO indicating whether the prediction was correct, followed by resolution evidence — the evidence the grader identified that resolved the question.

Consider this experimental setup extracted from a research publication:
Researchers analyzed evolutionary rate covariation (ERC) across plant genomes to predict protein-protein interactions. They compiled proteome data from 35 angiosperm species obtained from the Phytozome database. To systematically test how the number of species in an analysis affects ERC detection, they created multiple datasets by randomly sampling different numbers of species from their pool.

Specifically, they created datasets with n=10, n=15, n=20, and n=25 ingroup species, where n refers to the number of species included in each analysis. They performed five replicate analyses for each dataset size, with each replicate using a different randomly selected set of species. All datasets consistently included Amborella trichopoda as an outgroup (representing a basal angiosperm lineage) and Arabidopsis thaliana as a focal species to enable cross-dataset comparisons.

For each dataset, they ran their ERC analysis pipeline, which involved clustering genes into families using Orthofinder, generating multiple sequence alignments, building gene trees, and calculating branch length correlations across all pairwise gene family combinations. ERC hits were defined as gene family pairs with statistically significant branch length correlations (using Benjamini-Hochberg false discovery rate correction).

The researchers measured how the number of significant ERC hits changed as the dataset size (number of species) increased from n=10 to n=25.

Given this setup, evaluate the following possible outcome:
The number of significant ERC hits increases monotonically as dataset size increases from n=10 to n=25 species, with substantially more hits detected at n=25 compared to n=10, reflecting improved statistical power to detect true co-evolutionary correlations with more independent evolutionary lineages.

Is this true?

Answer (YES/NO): NO